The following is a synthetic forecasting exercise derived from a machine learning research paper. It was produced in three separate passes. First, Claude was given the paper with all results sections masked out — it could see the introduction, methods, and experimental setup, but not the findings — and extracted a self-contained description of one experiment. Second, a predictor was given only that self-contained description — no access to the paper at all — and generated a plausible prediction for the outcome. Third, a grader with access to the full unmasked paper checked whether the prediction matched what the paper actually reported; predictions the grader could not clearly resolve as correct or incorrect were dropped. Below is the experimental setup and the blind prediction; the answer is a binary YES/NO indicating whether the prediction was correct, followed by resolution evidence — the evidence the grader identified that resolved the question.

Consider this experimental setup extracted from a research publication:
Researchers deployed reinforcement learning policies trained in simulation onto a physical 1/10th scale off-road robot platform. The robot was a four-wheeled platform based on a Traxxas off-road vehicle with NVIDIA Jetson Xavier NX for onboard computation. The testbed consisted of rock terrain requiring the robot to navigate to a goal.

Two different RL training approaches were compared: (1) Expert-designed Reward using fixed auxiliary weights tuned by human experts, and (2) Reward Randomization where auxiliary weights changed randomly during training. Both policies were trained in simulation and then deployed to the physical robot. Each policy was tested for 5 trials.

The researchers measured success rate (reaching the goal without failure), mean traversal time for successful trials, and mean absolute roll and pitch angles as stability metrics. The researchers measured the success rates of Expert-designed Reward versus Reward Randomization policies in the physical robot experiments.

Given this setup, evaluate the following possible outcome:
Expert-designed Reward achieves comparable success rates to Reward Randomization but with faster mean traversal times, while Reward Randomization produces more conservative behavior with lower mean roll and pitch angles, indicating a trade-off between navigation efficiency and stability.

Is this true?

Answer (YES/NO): NO